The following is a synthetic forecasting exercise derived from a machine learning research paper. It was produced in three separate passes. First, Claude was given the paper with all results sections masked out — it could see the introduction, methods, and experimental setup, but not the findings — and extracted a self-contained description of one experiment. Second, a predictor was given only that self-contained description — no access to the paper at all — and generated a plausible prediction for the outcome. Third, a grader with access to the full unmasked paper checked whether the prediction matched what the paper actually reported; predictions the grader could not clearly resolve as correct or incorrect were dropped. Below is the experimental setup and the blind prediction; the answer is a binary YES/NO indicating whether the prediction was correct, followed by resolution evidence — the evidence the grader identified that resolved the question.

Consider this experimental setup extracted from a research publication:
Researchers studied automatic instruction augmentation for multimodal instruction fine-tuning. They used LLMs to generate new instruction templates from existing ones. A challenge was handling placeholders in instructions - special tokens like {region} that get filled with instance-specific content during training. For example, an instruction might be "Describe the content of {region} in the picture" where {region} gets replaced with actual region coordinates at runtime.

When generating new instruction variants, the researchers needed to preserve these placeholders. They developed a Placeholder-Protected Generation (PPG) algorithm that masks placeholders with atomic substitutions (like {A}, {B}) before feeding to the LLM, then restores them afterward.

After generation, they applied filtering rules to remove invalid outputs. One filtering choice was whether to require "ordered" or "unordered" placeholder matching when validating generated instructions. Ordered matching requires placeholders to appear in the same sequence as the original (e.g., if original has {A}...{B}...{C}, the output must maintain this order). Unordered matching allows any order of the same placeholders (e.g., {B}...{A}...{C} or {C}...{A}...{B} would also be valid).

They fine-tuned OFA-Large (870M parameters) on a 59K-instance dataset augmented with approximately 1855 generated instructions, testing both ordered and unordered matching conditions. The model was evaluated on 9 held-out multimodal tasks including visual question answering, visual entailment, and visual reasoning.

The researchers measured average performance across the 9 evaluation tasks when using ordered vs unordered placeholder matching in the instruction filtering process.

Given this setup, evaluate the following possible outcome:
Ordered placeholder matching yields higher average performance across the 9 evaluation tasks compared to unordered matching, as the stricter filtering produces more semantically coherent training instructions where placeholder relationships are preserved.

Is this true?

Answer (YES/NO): NO